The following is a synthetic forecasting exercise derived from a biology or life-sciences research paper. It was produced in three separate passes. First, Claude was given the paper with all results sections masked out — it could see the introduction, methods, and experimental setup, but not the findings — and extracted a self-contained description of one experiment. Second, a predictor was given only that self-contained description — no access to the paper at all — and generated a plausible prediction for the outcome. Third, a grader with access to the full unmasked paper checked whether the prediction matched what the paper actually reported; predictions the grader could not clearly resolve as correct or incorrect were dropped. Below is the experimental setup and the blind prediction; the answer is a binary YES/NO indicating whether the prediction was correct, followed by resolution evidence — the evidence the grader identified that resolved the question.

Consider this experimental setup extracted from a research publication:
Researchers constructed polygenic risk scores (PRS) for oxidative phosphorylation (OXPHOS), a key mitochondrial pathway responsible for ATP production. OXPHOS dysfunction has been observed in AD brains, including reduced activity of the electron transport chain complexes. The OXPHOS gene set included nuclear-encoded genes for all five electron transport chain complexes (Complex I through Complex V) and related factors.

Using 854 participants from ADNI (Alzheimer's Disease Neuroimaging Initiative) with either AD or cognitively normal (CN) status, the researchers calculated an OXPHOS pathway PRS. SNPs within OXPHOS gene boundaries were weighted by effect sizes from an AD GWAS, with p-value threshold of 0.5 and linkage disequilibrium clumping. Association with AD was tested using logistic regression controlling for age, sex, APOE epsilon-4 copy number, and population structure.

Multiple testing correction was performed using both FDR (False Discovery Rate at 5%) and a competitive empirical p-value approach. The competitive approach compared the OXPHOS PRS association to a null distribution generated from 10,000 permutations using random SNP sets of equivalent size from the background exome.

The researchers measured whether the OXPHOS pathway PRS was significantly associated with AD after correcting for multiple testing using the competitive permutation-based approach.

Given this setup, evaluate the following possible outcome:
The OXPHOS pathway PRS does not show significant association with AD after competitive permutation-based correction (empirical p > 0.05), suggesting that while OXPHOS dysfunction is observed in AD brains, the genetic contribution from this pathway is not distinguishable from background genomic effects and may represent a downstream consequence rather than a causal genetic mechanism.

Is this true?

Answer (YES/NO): NO